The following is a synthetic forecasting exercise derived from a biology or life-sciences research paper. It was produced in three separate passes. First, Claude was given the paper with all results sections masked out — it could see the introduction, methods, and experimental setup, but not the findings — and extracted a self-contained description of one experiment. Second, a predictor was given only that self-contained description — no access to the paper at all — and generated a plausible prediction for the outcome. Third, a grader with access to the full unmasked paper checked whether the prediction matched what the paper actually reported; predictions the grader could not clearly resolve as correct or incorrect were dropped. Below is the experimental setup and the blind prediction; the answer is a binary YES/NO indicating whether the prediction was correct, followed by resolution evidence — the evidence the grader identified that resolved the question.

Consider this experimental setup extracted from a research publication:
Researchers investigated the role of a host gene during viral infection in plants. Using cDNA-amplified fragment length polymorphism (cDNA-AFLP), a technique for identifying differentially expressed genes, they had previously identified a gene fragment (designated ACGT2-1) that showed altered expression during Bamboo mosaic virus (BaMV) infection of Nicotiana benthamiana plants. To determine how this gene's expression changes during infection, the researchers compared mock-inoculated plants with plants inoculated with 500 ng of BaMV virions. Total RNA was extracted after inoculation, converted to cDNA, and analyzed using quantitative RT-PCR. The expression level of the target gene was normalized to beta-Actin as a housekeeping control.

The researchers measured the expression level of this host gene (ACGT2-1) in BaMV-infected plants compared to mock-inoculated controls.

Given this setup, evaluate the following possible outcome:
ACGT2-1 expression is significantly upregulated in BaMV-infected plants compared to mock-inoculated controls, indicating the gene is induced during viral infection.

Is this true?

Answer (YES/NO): YES